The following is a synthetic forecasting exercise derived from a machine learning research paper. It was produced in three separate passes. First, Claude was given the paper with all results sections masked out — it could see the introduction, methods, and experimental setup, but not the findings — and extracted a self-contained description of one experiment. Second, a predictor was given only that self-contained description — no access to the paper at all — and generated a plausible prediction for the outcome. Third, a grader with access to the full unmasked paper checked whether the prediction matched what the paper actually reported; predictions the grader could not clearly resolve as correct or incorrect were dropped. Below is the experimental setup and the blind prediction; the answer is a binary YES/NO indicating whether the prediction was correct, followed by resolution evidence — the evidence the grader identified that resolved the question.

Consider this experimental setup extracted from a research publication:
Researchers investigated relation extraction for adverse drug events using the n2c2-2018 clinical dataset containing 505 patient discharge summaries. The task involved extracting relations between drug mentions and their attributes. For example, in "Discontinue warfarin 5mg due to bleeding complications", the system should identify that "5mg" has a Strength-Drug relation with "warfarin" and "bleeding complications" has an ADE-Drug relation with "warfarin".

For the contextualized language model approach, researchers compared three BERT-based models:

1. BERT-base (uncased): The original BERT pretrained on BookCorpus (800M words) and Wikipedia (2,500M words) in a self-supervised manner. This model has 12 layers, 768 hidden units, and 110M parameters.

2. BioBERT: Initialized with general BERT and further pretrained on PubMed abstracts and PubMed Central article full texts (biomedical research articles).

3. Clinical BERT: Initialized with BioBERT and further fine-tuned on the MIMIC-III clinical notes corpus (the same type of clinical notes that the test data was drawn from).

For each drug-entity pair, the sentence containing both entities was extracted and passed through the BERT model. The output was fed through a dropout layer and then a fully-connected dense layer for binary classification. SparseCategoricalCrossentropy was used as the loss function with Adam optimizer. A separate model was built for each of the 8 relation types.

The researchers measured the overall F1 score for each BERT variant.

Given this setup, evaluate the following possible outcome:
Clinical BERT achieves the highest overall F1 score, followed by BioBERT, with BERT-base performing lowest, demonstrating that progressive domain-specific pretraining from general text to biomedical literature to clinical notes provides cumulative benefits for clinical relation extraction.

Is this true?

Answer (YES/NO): NO